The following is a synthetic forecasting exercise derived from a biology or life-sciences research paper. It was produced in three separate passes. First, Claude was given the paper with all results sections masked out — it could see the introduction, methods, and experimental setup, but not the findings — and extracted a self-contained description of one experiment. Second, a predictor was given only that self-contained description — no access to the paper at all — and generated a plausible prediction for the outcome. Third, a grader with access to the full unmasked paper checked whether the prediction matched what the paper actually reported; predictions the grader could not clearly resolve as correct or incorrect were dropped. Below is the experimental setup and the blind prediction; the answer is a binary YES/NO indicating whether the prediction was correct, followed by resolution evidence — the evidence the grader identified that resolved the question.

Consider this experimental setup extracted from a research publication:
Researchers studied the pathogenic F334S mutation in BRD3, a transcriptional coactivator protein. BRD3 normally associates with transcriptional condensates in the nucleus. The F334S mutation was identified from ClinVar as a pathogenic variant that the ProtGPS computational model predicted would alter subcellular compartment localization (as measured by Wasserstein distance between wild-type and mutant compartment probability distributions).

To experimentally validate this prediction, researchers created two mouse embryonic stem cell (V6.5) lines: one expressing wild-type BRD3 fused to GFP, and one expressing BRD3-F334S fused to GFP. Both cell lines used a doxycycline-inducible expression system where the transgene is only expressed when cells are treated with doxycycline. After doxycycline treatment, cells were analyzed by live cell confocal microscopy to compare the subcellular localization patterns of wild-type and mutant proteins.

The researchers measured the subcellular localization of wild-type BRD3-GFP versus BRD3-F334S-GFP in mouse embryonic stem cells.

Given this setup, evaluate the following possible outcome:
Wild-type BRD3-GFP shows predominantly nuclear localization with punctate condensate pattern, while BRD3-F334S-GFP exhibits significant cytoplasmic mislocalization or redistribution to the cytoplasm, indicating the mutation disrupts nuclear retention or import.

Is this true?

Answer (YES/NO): YES